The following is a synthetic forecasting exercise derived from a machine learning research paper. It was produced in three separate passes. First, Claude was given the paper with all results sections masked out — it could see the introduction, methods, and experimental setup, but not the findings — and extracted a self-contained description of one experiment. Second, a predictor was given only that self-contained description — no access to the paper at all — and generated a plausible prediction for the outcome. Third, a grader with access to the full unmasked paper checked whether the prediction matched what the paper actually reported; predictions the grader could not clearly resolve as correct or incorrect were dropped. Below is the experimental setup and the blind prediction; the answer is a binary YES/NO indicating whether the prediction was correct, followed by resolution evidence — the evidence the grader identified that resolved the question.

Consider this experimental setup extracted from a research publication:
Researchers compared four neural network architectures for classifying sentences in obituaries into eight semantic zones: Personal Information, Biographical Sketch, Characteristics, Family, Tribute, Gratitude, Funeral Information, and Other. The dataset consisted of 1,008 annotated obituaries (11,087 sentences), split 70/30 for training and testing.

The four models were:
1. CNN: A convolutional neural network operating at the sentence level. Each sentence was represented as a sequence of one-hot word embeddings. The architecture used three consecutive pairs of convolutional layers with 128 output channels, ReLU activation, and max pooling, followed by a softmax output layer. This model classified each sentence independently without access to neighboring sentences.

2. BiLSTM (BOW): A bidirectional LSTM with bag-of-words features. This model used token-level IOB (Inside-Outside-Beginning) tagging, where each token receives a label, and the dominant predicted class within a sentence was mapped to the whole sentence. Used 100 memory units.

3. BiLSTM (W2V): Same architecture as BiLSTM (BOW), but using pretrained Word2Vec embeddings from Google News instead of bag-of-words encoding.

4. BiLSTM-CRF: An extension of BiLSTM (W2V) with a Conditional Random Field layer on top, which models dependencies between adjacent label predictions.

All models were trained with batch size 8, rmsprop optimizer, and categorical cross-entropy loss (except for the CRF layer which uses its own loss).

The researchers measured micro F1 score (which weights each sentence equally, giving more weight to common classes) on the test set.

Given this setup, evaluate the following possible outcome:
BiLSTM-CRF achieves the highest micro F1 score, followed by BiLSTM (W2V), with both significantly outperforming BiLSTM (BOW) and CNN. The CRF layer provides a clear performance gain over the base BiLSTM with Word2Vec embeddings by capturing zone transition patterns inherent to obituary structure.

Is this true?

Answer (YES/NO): NO